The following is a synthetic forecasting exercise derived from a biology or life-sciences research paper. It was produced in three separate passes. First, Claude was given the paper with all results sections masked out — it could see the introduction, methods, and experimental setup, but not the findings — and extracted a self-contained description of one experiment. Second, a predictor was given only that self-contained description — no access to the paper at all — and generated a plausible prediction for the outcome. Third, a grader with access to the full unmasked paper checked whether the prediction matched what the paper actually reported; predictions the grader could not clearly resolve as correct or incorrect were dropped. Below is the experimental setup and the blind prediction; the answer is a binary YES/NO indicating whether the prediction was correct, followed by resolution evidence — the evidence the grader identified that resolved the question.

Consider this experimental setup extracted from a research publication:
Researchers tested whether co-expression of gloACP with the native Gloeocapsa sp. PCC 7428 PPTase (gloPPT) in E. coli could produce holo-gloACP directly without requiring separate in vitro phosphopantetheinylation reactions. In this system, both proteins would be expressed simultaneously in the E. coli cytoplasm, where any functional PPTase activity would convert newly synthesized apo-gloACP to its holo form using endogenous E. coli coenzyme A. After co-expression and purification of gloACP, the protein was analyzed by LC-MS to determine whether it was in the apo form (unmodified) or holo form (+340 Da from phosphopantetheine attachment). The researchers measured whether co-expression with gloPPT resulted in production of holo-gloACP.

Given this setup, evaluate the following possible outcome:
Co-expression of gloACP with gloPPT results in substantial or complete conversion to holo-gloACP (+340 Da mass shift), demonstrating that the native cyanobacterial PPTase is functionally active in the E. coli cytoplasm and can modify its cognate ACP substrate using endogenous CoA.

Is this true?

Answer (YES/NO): NO